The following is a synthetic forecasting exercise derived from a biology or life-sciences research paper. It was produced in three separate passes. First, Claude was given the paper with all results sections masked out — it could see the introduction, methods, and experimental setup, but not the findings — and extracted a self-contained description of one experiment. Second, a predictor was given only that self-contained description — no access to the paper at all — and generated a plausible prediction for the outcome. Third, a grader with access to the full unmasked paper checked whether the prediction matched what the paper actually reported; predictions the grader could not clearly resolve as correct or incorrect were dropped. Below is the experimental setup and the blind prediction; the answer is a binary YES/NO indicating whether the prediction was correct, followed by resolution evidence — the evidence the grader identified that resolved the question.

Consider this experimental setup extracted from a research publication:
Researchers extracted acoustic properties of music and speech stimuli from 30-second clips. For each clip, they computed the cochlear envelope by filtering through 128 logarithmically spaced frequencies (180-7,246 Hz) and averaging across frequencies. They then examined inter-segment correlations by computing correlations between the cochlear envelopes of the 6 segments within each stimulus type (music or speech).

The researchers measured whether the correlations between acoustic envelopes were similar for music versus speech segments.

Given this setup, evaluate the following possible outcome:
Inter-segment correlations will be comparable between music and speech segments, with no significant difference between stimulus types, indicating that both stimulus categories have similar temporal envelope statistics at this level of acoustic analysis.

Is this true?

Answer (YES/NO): NO